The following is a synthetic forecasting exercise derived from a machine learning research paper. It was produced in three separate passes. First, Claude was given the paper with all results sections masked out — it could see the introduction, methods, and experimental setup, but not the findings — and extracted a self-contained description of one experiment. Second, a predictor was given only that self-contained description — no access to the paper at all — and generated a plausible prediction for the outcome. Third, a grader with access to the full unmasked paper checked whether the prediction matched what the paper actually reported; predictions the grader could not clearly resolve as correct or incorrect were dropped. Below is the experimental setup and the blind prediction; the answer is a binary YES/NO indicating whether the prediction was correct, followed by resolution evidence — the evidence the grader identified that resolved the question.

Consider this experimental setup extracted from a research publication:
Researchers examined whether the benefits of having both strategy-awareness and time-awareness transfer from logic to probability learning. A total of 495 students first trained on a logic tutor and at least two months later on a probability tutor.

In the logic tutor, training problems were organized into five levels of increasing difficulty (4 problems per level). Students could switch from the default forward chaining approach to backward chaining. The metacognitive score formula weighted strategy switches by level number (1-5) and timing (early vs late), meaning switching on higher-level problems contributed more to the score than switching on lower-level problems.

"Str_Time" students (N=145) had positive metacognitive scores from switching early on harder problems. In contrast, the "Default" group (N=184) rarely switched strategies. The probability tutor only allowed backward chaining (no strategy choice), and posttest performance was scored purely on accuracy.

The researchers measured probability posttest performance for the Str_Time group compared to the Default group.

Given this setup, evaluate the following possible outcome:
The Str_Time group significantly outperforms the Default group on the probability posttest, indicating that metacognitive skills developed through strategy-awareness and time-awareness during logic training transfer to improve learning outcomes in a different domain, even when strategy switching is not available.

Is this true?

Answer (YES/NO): NO